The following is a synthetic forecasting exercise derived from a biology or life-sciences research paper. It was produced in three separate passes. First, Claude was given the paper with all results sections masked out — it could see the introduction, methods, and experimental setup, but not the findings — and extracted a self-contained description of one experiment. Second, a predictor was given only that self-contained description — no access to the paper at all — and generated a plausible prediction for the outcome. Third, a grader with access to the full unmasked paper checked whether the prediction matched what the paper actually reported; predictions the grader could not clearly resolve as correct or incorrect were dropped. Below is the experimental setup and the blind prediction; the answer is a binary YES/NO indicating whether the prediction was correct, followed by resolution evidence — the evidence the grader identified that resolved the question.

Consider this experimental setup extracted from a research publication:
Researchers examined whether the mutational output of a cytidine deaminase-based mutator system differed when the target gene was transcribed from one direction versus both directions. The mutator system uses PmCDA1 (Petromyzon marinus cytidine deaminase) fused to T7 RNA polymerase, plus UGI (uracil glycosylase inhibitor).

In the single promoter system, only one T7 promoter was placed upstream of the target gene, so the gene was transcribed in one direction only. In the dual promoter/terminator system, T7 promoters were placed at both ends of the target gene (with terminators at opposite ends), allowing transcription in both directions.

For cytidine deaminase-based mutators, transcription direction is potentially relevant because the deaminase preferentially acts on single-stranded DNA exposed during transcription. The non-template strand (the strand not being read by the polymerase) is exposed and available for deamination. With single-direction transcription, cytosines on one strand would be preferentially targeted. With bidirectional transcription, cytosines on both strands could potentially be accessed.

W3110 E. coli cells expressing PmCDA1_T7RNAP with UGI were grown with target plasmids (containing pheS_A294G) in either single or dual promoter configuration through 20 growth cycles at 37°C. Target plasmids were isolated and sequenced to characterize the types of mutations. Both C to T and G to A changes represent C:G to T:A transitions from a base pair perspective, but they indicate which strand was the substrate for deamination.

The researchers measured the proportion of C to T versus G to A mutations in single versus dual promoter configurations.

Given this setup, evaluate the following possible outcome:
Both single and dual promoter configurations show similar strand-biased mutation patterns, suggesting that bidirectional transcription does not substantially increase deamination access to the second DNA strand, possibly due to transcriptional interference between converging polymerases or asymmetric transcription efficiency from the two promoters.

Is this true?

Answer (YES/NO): NO